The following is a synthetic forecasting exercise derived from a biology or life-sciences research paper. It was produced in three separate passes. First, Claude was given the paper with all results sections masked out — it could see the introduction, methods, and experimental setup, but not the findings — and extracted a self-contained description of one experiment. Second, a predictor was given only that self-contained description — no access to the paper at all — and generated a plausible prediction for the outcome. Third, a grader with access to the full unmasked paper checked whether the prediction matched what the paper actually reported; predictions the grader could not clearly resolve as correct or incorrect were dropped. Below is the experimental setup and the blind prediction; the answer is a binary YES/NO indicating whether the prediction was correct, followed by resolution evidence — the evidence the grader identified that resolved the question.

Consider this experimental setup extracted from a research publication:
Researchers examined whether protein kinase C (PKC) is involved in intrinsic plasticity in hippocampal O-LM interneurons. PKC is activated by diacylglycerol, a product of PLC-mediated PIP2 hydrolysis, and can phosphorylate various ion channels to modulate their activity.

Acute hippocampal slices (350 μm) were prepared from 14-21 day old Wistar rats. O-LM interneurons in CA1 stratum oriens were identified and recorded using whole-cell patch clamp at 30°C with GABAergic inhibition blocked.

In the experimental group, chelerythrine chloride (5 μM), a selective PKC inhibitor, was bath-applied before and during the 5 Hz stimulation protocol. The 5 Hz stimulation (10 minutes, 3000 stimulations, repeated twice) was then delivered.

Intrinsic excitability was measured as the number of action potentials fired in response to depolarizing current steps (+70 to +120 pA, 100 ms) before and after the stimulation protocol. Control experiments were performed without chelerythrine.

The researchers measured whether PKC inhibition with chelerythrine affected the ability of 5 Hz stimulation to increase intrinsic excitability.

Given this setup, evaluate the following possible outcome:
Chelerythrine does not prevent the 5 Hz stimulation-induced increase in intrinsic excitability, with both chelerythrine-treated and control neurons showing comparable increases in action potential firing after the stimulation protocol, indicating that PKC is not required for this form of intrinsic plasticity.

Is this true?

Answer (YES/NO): NO